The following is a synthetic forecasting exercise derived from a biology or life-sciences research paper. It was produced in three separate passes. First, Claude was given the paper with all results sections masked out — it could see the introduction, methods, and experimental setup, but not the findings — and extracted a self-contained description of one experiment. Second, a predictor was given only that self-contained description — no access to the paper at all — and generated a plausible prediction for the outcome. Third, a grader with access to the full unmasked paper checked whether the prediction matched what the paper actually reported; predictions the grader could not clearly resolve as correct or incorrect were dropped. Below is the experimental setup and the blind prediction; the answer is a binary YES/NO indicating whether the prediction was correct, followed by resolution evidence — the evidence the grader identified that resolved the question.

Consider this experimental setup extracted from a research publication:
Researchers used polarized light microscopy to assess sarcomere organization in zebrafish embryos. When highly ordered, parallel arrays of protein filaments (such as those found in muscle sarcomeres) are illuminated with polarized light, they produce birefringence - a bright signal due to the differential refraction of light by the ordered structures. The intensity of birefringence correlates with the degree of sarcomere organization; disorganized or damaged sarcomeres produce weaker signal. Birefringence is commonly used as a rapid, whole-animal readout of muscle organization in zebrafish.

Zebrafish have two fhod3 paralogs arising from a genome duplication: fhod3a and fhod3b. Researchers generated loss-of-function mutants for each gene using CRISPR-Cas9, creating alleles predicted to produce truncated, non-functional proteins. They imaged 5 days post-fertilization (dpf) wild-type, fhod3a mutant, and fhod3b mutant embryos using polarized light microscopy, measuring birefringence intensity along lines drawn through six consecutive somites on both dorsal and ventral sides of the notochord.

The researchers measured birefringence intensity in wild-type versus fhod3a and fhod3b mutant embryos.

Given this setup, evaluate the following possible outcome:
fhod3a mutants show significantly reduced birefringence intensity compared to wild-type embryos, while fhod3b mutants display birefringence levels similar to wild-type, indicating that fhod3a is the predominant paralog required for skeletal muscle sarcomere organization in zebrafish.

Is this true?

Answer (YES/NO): NO